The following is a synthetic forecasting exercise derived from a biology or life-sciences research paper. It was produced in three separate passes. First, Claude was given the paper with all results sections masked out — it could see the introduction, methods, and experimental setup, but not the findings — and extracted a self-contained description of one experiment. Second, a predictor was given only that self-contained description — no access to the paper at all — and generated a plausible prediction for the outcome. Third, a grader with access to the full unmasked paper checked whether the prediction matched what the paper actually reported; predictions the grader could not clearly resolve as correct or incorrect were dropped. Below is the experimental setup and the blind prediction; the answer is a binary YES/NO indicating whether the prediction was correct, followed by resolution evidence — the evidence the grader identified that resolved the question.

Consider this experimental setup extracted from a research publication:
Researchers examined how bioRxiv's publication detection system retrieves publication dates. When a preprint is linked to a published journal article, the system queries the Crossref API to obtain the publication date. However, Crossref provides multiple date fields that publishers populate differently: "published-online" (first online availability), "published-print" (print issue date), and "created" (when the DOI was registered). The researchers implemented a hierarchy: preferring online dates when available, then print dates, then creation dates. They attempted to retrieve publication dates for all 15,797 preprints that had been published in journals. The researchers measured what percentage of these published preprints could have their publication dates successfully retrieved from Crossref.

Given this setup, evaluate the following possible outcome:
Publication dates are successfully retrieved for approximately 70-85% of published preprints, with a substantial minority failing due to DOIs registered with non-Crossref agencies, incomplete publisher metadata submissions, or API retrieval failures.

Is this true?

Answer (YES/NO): NO